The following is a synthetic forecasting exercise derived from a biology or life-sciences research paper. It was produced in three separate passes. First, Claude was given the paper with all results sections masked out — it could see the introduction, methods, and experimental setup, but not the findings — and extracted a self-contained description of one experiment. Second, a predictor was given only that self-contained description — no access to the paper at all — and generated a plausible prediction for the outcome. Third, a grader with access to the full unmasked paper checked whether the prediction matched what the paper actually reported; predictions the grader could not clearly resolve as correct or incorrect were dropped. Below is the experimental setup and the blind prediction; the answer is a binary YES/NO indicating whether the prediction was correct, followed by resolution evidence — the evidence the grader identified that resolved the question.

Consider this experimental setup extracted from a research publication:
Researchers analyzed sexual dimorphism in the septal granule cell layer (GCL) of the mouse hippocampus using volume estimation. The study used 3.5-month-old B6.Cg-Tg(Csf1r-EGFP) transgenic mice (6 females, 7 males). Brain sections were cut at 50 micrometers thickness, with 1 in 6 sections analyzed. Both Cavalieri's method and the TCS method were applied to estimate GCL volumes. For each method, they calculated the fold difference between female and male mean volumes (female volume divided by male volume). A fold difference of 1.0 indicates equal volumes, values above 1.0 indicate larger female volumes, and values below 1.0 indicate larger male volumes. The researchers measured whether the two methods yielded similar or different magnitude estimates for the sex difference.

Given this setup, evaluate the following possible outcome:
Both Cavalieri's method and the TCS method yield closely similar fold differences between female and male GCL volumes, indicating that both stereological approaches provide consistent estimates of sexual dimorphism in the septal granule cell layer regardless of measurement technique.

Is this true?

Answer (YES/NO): YES